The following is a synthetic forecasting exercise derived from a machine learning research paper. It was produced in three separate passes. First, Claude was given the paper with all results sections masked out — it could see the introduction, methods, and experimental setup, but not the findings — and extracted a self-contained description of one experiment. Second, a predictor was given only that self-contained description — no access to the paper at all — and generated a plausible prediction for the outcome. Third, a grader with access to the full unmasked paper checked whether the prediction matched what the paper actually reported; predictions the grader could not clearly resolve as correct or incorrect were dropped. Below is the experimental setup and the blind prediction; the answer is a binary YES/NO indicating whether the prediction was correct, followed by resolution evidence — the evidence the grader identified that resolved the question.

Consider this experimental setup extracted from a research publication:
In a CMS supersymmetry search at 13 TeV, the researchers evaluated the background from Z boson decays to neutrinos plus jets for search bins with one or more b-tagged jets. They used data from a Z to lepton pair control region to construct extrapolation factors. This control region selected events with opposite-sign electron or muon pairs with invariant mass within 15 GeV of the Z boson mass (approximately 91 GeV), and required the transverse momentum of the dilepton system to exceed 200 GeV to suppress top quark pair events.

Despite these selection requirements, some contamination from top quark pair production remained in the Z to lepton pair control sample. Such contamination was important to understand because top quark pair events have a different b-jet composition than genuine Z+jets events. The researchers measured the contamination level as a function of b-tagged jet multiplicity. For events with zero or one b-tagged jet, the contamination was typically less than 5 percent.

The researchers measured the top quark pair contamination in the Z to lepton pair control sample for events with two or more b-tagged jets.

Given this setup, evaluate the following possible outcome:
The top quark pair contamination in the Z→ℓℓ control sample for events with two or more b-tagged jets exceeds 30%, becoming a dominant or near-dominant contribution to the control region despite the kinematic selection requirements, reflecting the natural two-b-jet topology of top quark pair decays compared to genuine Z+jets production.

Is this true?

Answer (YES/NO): NO